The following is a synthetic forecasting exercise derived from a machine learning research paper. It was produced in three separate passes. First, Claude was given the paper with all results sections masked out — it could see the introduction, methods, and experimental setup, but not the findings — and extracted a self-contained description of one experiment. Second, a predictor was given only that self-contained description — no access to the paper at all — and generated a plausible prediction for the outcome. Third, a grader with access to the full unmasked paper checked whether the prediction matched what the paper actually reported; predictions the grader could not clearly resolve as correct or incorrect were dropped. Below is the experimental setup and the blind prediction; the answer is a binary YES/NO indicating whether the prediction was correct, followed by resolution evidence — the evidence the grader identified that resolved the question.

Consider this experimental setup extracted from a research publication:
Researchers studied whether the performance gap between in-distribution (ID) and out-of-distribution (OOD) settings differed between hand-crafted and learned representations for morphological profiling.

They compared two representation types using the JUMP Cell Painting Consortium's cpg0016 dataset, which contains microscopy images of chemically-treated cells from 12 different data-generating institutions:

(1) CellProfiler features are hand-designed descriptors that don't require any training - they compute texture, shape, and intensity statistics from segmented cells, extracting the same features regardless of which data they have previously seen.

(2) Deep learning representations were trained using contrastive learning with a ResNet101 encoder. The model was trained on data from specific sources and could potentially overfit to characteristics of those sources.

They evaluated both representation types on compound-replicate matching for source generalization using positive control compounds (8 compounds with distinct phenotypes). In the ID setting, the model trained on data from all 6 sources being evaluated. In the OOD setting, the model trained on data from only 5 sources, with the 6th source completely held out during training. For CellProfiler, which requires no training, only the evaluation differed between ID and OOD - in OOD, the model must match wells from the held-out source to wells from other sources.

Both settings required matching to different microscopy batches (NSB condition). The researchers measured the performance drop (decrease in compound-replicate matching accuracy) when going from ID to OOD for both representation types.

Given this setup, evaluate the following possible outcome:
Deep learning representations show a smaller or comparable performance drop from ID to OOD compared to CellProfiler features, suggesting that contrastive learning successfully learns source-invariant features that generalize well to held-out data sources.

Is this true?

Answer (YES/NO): NO